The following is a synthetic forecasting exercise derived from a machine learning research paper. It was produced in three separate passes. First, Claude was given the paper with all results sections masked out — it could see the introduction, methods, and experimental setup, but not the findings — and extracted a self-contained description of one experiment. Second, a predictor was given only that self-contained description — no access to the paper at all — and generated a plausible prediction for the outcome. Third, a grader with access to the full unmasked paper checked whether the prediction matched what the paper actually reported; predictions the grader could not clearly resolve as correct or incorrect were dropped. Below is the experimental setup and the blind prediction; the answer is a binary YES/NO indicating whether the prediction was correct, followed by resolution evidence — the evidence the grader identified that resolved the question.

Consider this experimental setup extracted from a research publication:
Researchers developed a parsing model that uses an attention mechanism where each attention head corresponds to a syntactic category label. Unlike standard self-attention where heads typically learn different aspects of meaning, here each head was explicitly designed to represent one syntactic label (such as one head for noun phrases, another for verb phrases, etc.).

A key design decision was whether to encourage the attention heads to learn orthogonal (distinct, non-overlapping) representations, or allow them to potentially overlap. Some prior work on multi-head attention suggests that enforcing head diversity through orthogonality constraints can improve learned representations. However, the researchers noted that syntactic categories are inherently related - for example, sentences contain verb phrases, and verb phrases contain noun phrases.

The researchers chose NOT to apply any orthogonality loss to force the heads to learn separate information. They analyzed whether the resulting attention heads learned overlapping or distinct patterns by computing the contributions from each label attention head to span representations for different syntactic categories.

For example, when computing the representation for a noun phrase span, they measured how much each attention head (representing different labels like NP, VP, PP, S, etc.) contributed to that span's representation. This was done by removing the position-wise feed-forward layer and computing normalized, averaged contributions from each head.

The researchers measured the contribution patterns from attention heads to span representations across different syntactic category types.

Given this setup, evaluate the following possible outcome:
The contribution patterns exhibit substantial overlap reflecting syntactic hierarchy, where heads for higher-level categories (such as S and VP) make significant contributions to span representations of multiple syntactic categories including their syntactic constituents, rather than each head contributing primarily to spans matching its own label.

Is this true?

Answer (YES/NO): NO